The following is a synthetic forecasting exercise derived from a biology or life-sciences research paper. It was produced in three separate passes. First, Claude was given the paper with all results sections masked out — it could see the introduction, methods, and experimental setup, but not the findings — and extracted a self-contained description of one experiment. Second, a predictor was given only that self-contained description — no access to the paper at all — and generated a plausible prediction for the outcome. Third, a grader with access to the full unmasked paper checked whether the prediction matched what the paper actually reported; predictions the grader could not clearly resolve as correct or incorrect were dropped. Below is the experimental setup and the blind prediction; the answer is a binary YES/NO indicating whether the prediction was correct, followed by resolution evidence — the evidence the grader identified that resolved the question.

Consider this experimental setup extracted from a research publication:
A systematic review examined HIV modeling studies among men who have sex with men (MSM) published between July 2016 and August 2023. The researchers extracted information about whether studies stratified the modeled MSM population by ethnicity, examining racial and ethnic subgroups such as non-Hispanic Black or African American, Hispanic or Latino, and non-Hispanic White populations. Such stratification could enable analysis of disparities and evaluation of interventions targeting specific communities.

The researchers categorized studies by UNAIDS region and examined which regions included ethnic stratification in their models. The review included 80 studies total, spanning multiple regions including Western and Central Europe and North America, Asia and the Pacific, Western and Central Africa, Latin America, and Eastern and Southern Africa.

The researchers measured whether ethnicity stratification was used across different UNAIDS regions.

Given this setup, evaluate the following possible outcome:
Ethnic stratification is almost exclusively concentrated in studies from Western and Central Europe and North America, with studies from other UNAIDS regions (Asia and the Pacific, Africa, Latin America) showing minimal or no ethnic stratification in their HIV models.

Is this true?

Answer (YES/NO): YES